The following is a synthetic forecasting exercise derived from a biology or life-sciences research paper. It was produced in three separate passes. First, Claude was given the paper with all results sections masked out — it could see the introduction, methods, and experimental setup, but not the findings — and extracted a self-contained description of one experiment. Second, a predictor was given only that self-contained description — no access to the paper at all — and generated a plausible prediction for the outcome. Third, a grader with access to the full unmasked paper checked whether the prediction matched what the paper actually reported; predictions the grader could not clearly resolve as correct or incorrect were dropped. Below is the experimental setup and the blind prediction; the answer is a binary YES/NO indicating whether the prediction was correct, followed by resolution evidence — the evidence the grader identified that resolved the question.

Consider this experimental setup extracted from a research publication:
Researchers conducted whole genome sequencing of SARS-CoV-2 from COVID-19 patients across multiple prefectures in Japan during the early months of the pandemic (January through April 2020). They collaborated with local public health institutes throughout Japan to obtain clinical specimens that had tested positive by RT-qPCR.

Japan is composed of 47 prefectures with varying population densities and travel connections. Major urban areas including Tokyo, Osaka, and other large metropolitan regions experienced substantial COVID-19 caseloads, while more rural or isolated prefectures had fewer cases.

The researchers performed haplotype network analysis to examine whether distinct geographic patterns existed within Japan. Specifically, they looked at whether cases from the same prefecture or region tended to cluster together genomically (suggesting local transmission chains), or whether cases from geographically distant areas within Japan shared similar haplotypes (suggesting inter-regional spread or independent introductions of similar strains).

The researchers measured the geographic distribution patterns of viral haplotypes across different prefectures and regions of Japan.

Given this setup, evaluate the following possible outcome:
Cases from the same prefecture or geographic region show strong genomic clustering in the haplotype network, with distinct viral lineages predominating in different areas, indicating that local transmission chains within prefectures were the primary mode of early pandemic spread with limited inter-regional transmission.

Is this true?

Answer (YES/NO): NO